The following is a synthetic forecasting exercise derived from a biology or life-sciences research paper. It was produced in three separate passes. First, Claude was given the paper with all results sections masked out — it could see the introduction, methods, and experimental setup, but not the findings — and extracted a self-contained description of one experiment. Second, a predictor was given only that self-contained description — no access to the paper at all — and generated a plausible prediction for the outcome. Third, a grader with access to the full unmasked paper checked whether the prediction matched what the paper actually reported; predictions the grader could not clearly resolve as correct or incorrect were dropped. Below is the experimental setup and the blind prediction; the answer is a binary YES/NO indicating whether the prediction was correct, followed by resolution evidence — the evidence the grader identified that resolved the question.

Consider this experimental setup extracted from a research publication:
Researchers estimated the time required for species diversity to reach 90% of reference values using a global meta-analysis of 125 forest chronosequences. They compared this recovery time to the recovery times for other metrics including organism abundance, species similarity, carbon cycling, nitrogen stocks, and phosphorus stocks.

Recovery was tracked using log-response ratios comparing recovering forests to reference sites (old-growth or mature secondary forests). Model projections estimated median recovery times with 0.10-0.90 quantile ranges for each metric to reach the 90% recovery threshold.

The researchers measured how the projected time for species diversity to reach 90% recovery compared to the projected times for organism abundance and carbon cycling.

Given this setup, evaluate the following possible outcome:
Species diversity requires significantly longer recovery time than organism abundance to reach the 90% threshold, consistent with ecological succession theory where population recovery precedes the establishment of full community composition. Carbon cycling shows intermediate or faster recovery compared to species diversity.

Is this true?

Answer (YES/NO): NO